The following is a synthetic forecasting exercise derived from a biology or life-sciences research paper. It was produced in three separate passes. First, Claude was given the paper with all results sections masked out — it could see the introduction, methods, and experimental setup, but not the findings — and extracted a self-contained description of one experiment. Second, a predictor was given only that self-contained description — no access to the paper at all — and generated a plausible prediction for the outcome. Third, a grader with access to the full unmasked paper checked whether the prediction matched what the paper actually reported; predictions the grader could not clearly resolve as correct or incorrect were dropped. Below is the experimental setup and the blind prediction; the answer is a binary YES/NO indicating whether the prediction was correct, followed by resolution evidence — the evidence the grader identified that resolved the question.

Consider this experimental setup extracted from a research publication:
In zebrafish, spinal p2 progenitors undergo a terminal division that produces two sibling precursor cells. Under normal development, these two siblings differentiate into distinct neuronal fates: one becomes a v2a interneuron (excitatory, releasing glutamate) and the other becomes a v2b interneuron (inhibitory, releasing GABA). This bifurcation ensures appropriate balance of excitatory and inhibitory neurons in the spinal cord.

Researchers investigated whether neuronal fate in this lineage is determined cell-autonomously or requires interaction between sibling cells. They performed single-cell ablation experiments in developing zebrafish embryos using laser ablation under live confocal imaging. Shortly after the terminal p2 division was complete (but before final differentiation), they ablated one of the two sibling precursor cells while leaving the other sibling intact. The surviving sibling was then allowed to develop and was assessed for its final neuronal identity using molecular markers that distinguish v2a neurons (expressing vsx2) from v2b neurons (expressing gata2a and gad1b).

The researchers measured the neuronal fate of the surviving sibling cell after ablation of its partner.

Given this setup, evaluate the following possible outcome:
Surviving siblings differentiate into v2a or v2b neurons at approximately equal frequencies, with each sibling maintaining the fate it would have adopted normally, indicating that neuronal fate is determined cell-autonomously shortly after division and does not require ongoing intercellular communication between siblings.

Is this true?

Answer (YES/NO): NO